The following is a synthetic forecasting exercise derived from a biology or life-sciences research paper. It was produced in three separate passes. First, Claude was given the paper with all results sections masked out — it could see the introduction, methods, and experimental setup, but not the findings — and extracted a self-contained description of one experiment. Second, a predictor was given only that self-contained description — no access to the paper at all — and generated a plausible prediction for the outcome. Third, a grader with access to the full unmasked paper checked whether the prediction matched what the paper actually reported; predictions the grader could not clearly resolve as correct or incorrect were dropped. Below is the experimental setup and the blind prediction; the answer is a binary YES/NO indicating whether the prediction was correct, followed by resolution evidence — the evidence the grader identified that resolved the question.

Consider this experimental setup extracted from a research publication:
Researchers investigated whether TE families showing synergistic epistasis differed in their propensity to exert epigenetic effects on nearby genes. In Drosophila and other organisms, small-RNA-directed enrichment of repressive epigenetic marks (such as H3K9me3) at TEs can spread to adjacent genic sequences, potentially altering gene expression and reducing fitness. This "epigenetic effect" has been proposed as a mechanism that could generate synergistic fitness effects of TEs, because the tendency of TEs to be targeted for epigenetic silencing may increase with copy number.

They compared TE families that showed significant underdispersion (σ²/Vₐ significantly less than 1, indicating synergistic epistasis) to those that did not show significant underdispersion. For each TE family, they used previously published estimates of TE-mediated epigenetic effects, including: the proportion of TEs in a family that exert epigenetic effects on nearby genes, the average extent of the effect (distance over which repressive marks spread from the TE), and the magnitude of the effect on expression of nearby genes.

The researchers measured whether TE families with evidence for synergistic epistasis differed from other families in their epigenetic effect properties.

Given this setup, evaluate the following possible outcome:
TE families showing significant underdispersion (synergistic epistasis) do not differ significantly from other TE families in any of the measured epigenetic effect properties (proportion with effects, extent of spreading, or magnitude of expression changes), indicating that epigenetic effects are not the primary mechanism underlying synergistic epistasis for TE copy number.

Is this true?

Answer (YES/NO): NO